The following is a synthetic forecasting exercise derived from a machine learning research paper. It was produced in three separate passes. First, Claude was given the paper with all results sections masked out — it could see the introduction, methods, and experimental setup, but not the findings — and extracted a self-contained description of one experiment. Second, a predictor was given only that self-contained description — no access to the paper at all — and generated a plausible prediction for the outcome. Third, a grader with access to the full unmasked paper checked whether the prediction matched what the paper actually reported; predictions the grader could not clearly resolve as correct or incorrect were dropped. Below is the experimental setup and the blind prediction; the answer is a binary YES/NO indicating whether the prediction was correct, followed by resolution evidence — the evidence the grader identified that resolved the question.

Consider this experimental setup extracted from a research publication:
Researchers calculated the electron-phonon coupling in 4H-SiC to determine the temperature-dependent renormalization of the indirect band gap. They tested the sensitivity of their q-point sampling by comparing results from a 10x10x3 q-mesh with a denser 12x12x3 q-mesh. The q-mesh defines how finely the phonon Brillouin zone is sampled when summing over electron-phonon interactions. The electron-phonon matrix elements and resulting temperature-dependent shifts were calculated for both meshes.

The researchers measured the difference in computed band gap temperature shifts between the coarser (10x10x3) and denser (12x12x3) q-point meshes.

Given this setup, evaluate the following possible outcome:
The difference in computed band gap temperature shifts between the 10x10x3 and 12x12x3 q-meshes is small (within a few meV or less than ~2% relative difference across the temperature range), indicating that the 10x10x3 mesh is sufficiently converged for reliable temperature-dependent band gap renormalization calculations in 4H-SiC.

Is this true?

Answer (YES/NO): NO